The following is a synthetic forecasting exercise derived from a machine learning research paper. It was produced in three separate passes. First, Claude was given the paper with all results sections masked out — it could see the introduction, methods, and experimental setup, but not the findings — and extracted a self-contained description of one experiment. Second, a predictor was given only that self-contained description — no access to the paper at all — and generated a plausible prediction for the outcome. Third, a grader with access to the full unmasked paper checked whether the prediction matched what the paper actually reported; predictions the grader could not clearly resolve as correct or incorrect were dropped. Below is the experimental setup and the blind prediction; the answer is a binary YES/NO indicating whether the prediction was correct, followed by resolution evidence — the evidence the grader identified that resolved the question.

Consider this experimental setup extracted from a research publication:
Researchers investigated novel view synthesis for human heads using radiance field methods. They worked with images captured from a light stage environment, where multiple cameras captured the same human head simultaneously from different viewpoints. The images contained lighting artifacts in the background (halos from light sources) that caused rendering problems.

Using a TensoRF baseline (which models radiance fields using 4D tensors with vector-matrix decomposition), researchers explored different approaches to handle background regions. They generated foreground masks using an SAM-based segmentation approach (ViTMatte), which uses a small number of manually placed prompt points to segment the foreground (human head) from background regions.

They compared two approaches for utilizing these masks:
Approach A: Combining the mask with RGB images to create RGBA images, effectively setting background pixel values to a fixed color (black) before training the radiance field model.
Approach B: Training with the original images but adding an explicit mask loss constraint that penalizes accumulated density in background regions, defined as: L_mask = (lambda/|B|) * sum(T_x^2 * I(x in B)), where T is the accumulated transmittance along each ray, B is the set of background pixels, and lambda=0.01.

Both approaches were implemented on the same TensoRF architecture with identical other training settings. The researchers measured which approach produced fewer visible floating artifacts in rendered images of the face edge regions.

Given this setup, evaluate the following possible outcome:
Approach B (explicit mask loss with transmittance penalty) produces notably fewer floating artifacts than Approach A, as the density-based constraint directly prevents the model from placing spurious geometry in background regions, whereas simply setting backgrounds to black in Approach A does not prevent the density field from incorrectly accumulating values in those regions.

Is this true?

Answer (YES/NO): YES